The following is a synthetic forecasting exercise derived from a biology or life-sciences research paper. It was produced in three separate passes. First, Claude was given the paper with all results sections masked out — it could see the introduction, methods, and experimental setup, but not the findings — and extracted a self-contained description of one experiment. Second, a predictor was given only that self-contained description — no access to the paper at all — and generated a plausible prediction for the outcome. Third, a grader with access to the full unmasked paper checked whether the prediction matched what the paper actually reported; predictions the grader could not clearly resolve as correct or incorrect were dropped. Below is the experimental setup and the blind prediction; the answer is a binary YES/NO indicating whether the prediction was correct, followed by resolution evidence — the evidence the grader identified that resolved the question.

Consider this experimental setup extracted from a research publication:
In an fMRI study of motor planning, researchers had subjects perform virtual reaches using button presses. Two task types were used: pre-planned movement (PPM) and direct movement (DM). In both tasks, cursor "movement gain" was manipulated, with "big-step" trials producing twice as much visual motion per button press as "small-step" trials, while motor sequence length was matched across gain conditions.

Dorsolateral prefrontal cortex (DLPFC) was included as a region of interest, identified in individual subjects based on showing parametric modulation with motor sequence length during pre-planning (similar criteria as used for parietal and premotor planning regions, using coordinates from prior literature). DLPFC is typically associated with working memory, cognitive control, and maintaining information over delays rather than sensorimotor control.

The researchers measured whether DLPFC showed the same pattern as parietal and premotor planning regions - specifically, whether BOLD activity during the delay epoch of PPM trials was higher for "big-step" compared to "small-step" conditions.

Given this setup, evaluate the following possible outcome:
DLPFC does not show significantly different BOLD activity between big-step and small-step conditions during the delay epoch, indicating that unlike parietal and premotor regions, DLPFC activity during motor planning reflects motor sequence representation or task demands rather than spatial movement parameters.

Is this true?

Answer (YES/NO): NO